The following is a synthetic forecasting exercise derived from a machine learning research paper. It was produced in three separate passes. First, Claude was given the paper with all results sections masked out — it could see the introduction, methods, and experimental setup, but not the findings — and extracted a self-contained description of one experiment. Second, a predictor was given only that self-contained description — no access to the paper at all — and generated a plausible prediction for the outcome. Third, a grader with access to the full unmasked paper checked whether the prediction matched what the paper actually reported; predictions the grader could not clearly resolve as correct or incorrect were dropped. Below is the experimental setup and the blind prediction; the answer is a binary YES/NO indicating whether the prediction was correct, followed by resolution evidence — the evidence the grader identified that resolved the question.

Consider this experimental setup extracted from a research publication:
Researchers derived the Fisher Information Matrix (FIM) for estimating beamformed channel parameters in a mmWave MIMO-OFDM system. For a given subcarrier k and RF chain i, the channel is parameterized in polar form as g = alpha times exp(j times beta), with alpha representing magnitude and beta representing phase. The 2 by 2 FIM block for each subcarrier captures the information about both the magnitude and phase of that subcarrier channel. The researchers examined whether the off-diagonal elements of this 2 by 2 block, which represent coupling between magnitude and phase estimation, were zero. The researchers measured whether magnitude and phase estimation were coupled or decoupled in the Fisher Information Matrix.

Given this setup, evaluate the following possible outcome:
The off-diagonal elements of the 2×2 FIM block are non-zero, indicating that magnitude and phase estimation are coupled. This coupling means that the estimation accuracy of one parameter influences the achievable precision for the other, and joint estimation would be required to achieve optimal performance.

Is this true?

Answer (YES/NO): NO